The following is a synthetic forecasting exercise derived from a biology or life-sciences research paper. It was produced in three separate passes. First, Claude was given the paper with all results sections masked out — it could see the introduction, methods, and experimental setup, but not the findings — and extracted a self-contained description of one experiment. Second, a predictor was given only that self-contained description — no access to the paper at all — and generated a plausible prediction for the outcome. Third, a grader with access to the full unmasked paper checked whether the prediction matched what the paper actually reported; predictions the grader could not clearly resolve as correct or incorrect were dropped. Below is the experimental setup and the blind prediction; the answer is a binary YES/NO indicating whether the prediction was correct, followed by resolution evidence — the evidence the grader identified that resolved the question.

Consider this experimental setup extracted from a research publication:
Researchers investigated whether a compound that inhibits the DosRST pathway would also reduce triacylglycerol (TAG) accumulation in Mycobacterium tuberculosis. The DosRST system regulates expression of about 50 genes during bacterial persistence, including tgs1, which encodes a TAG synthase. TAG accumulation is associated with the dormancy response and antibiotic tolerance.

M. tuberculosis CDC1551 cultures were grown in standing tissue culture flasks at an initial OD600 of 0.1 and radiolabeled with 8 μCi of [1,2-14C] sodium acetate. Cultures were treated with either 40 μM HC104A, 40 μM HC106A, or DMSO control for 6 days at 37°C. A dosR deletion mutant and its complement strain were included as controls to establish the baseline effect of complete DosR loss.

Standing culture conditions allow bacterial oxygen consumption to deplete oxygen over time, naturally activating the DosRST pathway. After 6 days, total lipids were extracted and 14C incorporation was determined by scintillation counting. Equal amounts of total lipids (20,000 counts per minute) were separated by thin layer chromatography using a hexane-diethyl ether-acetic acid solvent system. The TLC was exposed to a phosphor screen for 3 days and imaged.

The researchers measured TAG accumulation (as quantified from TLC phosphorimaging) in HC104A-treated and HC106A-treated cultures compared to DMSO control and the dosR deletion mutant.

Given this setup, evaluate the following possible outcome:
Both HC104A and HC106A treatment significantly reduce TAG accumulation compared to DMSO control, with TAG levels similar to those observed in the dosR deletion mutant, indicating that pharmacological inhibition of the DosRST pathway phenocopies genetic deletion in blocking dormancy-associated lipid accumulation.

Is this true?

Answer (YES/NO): NO